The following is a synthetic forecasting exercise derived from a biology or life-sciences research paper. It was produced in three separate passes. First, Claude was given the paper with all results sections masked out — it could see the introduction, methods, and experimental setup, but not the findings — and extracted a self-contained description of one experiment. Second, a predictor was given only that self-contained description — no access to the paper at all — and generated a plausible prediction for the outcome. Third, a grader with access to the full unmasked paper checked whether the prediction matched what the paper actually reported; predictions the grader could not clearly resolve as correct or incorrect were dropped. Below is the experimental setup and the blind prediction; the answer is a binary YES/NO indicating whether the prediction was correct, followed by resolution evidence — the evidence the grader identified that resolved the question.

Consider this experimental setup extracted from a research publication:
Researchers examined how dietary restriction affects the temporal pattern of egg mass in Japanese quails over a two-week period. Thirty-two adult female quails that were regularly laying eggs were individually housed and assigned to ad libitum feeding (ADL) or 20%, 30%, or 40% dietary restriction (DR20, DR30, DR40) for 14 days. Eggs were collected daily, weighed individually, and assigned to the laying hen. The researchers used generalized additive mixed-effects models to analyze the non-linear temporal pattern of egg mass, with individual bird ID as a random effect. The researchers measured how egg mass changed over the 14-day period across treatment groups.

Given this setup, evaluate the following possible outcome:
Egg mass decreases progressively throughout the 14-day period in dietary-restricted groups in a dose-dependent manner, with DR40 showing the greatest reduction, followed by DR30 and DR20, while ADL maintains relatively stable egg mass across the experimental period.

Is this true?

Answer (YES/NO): NO